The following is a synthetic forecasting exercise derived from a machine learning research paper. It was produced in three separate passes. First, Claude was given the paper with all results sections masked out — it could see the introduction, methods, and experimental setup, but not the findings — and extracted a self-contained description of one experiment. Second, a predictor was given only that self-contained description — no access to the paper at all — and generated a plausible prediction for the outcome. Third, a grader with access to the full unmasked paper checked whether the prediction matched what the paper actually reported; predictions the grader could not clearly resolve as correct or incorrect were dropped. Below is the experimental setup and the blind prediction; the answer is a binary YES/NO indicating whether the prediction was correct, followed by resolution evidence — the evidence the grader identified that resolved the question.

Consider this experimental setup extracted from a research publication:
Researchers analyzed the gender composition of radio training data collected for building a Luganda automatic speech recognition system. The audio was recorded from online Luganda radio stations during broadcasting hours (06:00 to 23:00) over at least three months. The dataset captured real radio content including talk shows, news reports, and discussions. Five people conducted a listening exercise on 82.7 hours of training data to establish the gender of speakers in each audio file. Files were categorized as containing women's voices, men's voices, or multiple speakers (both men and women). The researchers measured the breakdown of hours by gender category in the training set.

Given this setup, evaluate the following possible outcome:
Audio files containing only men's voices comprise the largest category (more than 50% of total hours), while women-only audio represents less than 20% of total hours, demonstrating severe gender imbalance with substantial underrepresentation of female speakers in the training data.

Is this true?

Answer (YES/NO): YES